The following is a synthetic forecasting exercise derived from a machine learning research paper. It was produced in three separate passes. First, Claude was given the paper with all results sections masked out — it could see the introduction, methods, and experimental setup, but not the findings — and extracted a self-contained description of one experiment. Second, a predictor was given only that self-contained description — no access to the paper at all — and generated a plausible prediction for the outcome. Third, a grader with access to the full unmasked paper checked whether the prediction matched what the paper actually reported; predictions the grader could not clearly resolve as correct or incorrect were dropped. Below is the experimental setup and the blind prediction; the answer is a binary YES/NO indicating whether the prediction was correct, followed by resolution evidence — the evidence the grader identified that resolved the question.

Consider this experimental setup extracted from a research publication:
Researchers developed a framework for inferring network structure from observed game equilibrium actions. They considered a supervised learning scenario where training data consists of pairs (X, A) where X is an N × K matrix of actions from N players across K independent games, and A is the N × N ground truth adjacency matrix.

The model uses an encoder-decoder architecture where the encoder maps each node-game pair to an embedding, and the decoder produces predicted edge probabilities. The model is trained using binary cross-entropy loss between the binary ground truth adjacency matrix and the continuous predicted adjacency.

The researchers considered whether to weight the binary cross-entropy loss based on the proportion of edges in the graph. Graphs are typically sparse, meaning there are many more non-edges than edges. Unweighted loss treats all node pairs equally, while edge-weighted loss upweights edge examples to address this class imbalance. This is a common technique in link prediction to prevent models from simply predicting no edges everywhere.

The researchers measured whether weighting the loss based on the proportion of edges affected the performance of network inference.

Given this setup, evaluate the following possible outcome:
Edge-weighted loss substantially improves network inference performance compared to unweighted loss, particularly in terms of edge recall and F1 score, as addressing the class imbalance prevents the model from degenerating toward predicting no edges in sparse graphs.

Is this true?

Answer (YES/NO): NO